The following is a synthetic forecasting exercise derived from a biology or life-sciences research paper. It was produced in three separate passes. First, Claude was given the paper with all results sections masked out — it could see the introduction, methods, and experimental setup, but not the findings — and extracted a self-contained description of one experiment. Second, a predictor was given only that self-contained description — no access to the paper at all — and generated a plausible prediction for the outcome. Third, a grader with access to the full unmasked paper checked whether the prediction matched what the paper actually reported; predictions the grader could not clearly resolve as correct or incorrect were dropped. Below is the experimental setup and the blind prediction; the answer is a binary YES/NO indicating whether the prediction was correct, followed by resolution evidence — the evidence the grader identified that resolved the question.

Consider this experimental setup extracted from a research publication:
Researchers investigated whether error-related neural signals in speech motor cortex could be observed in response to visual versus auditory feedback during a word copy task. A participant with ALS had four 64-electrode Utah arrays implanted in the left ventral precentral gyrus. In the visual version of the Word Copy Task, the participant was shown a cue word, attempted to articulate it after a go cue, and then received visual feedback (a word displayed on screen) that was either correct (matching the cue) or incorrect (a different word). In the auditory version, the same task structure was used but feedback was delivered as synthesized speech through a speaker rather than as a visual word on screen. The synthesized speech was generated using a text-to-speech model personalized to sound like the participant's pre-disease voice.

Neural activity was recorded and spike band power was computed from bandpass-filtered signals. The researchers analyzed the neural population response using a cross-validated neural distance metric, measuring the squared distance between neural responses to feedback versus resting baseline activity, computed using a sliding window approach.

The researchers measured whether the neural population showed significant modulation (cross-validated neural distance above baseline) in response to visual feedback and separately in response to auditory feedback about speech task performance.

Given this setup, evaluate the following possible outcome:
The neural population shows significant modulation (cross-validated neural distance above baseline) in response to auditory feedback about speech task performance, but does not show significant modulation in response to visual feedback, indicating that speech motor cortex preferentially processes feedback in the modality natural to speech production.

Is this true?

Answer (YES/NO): NO